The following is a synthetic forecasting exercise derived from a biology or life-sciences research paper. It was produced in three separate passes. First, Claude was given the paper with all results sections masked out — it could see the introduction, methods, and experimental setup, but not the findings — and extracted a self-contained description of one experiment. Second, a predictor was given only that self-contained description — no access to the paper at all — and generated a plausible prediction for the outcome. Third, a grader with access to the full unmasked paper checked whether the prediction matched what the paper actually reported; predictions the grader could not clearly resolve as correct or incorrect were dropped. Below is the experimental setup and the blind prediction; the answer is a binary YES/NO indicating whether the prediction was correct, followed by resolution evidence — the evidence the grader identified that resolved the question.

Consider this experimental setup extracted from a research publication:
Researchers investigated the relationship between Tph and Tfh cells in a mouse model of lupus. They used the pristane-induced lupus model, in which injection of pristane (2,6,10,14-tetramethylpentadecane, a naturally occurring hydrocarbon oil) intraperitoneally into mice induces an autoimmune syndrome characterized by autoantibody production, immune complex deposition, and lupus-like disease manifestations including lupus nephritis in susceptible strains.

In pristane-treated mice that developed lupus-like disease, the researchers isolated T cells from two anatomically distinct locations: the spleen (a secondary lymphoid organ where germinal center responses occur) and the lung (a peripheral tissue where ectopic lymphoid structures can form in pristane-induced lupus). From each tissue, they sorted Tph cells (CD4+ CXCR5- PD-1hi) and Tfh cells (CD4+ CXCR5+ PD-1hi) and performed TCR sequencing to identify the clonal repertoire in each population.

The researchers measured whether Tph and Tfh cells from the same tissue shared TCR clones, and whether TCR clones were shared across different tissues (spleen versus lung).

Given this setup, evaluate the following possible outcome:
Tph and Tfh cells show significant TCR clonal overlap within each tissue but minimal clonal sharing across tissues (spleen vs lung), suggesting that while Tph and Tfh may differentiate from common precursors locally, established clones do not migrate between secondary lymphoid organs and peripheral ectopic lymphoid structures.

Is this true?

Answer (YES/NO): NO